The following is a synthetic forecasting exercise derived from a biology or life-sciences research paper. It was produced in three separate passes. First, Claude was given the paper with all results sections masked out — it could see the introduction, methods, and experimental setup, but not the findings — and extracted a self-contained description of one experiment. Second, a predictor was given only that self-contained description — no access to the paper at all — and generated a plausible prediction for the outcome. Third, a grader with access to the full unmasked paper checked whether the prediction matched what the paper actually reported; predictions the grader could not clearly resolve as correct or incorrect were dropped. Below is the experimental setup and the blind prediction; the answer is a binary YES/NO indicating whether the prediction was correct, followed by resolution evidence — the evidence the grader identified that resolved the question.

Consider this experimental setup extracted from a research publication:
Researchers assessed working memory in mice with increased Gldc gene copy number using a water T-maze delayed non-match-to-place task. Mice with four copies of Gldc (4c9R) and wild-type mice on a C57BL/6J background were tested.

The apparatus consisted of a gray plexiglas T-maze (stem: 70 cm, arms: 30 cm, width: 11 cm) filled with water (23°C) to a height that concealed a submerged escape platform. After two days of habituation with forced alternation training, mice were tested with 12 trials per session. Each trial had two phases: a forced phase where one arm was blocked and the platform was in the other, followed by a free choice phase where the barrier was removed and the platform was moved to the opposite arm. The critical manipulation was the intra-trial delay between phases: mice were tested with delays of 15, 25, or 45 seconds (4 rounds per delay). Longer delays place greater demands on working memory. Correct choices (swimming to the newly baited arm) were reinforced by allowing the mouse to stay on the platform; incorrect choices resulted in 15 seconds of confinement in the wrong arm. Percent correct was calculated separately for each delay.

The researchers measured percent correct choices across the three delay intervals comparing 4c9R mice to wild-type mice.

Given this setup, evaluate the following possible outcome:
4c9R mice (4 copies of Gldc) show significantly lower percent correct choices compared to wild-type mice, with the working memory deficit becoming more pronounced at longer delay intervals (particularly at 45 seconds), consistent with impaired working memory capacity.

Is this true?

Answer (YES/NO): NO